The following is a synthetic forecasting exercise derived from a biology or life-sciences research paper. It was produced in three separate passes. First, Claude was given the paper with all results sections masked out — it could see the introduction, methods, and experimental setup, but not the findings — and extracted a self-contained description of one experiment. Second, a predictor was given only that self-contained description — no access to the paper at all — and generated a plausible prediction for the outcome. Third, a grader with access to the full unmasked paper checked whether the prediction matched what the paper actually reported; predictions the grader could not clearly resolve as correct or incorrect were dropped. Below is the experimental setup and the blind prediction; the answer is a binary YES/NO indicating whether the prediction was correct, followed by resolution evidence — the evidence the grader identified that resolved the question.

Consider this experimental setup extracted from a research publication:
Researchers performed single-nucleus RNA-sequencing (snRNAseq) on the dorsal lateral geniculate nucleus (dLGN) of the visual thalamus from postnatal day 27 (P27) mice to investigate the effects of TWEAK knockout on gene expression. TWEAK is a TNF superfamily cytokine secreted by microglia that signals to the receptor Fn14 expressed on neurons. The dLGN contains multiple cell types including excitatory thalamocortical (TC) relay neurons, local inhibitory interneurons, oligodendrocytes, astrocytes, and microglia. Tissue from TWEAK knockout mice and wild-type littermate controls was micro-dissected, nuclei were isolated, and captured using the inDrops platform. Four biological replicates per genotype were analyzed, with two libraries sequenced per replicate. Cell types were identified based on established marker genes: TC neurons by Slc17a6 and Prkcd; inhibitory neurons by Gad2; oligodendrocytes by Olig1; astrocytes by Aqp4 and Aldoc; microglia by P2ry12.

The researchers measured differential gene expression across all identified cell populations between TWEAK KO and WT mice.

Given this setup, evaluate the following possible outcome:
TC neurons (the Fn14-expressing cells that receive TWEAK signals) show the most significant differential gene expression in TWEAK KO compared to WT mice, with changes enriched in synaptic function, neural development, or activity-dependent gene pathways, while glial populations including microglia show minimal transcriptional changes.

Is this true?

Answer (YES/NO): NO